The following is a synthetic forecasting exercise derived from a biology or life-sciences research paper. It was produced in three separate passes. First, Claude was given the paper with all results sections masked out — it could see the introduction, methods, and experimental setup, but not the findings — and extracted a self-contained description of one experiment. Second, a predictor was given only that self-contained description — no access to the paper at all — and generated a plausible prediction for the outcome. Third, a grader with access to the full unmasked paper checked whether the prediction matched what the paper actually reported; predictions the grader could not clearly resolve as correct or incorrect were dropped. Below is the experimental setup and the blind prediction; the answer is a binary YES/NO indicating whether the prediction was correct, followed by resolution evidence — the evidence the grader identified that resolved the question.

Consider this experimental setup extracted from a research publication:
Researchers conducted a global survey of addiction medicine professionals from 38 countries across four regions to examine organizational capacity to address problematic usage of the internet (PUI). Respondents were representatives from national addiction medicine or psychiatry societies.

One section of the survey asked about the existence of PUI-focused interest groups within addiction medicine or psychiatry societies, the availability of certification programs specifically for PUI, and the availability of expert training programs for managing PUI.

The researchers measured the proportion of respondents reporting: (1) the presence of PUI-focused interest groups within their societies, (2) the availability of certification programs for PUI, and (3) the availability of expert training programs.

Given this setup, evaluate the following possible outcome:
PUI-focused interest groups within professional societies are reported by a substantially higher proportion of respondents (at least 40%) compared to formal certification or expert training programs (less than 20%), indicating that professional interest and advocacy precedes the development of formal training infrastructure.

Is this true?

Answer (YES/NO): NO